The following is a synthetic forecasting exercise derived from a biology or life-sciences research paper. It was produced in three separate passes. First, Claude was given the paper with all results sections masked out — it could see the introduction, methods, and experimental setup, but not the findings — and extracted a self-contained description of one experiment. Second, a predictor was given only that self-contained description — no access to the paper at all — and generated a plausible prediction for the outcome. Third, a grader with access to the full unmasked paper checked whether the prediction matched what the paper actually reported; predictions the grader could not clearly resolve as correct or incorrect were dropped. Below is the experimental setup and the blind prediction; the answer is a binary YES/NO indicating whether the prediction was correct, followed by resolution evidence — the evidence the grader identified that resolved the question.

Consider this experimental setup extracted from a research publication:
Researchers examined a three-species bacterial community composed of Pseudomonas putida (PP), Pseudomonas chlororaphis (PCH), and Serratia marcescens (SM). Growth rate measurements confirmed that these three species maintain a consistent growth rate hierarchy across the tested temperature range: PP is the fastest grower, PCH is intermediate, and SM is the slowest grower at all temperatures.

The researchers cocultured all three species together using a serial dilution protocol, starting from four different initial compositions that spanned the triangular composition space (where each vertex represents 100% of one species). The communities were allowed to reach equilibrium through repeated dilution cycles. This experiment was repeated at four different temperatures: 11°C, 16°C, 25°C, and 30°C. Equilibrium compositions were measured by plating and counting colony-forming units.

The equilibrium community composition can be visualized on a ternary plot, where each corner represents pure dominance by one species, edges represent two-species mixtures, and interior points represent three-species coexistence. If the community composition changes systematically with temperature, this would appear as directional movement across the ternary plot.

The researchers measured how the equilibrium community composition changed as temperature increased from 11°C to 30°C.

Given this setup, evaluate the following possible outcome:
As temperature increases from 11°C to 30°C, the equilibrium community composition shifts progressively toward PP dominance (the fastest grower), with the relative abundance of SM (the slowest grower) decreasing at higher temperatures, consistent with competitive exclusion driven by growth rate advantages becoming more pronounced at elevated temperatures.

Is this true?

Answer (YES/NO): NO